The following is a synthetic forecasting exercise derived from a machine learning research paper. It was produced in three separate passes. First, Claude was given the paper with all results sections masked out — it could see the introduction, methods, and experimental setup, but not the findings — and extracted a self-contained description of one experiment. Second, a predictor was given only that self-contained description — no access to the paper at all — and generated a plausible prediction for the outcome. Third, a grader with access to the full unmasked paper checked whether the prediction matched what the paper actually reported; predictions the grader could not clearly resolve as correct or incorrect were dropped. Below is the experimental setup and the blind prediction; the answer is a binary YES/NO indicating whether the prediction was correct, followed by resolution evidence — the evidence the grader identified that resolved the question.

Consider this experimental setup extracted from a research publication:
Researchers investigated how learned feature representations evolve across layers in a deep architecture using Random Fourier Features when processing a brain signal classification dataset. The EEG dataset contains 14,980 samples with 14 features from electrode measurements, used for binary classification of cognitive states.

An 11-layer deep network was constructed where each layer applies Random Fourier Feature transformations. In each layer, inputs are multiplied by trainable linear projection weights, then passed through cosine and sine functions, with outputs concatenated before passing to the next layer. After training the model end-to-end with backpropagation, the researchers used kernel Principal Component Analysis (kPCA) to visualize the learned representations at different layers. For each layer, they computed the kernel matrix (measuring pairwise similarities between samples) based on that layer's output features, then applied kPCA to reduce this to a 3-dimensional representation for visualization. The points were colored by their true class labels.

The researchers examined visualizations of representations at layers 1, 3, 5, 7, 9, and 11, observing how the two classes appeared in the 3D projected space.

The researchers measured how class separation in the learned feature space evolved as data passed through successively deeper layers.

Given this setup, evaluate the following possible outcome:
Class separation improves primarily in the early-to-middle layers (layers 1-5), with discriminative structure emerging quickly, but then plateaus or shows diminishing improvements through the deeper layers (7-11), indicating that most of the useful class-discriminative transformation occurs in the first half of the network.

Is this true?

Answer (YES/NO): NO